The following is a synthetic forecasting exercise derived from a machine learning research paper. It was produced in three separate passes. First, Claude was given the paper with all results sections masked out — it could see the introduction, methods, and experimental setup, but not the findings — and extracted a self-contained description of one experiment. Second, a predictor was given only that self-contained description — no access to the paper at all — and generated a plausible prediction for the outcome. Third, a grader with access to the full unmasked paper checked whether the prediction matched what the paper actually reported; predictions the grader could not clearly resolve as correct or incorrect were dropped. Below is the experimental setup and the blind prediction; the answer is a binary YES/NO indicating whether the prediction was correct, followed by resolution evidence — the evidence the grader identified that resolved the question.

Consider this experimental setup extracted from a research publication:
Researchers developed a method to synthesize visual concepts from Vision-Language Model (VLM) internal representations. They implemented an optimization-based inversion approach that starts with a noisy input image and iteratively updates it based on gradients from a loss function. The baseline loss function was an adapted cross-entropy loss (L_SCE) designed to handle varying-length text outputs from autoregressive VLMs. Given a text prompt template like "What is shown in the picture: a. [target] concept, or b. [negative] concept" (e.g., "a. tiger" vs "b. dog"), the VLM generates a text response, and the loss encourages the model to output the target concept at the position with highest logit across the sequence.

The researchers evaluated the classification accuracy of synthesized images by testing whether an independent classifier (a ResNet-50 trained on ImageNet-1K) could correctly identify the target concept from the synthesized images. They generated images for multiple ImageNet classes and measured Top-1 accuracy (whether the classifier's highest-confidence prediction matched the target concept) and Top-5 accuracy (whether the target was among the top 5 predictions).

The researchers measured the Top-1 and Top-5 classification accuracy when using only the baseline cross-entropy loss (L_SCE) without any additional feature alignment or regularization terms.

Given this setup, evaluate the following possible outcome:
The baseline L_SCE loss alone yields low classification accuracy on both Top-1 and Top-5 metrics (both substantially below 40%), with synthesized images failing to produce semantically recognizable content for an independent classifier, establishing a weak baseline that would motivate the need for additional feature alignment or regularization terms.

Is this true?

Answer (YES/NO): YES